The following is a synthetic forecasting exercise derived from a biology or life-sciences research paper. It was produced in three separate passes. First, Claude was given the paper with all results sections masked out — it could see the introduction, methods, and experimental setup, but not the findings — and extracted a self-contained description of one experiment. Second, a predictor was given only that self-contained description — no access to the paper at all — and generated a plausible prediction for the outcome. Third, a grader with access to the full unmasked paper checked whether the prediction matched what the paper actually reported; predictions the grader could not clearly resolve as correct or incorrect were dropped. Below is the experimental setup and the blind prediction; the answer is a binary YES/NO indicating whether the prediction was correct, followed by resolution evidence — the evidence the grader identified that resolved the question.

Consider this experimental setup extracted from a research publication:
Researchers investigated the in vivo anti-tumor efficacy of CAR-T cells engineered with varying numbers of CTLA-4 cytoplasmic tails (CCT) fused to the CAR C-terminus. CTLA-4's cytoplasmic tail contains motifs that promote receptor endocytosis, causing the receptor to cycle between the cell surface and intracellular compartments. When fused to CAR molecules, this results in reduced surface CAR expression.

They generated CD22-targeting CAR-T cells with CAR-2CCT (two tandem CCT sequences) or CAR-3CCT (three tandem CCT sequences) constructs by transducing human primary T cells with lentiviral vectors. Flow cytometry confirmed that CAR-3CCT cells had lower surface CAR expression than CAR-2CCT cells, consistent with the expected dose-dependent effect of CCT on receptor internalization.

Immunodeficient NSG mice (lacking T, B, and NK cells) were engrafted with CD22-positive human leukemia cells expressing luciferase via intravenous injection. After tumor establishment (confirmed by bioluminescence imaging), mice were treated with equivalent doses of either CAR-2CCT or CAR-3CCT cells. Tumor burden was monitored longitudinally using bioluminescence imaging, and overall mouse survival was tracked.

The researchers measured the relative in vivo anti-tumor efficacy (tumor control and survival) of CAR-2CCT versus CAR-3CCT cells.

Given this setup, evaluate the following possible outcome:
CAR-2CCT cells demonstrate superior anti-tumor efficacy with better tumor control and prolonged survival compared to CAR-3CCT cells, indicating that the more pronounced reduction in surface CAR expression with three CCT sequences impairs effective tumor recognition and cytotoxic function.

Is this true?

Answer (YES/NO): YES